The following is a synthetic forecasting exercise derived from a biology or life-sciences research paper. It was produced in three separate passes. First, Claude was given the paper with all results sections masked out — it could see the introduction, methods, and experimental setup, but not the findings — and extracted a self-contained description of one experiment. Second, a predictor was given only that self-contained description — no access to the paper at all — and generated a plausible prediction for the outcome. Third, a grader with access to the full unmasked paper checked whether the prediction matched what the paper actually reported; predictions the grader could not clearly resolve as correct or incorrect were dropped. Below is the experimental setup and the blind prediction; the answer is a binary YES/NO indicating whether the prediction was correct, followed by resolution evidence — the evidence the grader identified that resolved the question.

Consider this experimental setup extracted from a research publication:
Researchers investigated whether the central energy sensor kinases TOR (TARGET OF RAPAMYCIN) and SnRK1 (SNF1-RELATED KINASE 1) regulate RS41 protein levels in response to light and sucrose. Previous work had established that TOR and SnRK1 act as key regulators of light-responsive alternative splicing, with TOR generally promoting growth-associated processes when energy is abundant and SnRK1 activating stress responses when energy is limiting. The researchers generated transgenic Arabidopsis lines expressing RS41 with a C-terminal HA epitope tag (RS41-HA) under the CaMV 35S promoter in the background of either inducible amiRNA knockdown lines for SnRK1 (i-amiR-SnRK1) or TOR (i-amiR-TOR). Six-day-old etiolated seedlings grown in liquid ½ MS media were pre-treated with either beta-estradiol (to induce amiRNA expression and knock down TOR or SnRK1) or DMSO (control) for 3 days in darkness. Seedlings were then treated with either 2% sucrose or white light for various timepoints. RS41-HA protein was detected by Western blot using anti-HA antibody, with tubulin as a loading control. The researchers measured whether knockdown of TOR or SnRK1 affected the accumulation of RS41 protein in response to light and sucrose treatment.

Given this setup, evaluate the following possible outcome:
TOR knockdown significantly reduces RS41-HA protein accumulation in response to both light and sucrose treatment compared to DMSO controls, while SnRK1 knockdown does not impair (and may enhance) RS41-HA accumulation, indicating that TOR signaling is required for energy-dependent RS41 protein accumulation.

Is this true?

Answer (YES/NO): NO